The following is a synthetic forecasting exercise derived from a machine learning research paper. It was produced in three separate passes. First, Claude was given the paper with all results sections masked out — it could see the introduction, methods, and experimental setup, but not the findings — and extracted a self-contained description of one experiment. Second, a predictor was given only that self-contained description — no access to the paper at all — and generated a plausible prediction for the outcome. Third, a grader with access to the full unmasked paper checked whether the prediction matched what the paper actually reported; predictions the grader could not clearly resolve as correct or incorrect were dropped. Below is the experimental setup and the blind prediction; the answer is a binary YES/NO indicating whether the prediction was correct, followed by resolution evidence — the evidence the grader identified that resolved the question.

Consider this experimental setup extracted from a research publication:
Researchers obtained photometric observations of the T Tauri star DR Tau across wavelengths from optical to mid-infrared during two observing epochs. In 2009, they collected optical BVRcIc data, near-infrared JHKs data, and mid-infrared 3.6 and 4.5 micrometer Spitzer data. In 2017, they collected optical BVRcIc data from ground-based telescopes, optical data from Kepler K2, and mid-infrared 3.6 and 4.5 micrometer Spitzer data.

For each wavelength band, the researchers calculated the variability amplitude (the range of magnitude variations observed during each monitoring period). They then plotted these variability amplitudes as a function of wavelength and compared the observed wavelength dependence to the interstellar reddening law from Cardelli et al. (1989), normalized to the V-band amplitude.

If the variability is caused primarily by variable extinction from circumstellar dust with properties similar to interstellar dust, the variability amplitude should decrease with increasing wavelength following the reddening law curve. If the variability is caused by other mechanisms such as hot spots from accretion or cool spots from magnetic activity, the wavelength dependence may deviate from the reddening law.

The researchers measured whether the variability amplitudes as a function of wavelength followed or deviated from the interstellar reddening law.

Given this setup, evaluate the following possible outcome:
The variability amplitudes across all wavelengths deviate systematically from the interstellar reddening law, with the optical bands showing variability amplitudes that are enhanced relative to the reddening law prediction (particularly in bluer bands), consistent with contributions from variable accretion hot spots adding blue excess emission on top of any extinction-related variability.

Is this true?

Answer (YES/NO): YES